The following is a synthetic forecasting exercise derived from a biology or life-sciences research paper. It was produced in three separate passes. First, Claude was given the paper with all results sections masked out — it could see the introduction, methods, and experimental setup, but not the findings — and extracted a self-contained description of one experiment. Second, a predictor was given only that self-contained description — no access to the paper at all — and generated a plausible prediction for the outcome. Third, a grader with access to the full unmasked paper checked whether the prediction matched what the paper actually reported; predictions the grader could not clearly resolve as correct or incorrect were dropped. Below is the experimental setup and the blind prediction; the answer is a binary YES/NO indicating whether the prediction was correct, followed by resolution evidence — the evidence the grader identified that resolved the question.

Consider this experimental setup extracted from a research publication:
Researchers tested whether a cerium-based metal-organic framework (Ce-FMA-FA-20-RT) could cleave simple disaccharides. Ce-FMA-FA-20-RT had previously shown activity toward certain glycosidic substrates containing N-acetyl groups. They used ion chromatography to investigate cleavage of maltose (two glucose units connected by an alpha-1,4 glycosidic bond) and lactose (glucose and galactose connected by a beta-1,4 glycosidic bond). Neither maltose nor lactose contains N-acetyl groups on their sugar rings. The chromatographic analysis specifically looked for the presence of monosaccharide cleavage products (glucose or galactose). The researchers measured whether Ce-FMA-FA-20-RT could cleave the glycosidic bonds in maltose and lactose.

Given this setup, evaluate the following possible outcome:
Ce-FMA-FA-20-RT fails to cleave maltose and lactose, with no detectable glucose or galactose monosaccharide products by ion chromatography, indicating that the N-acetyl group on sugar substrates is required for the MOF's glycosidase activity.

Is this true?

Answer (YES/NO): YES